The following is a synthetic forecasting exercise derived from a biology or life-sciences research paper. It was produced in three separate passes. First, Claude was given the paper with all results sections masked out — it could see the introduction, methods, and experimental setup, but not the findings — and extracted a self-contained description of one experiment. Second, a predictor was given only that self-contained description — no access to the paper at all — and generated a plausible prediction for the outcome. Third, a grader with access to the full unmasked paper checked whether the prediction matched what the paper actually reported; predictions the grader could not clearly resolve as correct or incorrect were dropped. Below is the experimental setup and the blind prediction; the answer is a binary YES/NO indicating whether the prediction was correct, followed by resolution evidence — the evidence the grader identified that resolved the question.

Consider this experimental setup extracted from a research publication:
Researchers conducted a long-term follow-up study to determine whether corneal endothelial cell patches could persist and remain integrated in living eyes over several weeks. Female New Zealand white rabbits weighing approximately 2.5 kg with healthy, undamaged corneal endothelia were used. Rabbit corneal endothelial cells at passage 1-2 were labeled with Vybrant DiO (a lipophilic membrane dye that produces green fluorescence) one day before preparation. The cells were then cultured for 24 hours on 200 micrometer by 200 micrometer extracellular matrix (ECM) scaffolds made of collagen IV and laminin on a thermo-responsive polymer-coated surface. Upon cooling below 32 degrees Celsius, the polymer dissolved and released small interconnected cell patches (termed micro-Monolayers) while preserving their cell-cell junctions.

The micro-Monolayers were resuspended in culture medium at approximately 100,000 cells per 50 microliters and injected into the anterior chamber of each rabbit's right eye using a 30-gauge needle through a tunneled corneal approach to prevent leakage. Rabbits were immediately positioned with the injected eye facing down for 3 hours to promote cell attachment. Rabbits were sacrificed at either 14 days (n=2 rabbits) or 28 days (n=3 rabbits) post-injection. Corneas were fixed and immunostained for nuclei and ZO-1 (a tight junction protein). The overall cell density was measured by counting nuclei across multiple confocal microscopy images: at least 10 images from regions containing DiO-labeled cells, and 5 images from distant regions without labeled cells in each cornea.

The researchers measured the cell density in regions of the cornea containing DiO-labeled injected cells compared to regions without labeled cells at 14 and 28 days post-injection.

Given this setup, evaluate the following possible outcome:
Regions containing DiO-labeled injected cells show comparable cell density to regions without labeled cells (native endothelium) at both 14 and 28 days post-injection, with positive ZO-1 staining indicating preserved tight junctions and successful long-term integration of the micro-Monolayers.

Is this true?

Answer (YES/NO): YES